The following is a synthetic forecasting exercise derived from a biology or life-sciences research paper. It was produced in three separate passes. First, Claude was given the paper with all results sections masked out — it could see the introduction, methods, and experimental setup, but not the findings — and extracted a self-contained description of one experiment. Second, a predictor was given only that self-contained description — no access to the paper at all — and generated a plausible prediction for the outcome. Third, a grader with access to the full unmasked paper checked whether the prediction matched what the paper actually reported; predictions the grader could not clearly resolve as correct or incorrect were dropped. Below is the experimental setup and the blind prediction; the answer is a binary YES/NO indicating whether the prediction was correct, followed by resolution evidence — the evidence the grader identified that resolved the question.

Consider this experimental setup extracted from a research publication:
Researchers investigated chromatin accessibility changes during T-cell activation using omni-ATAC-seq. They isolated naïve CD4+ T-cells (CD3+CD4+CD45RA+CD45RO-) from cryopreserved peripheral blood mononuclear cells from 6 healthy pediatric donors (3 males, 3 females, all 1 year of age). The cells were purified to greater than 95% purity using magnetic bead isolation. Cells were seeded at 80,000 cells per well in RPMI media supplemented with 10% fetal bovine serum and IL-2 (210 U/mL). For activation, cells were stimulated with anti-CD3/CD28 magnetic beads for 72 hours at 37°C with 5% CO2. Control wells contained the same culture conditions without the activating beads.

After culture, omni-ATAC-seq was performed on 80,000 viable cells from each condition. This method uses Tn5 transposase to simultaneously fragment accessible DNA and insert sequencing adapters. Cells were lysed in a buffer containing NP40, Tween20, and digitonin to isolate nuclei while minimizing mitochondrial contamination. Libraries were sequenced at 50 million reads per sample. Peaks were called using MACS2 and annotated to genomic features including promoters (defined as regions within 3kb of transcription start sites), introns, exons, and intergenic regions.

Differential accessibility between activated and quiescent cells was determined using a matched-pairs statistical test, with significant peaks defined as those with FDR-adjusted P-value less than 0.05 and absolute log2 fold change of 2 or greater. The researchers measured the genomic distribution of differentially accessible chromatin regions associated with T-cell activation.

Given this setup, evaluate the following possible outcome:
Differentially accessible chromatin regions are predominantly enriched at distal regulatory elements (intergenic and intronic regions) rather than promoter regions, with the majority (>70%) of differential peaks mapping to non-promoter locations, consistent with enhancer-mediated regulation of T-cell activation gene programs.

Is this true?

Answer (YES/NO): YES